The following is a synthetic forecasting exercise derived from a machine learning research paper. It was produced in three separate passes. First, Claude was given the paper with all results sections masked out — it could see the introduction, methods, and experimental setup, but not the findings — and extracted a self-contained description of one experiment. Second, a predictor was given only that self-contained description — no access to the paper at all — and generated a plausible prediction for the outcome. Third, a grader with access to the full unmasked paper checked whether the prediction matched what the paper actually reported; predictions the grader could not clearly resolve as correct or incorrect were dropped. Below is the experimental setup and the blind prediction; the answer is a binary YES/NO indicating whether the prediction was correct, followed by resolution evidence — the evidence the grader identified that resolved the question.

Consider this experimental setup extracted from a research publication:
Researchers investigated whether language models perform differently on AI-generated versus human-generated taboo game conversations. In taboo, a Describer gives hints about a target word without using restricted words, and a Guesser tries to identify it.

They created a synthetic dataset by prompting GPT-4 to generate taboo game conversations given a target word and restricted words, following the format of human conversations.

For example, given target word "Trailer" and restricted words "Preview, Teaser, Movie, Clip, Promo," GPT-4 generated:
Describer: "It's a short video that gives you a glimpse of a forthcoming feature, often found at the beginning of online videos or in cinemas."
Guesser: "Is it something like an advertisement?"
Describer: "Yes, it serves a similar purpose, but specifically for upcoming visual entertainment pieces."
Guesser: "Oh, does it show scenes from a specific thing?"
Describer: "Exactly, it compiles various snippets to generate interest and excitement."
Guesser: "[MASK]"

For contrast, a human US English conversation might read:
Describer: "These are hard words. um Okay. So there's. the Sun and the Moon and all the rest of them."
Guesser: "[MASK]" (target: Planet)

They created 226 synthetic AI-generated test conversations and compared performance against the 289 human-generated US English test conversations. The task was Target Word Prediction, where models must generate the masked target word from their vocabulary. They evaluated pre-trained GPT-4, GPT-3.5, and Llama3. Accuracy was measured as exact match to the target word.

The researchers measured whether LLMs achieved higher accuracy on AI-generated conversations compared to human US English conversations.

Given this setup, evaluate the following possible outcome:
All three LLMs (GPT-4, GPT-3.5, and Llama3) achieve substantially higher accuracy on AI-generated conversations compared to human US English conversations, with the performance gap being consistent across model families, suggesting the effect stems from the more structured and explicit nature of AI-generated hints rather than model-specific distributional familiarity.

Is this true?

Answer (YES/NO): NO